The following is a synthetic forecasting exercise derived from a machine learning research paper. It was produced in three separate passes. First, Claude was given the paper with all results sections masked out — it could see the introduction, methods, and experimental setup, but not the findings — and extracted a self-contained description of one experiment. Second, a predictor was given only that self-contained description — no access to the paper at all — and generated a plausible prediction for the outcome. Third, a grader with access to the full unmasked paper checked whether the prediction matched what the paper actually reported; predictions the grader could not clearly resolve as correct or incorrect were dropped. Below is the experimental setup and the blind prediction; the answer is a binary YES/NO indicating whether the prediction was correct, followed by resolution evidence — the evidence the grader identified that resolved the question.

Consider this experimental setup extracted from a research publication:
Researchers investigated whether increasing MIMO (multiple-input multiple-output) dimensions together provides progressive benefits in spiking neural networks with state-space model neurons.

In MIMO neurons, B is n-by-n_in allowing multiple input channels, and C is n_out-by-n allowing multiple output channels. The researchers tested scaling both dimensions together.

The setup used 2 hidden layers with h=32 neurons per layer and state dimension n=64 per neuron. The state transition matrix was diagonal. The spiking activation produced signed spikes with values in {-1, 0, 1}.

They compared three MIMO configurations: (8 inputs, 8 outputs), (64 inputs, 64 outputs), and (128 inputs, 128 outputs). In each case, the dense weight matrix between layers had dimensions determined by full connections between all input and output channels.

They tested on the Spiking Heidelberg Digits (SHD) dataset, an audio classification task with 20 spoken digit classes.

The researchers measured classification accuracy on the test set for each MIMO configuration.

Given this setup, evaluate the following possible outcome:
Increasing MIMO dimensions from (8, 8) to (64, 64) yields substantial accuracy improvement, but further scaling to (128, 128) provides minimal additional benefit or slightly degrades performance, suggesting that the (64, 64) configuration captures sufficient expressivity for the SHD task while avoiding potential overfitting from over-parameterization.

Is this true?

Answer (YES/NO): NO